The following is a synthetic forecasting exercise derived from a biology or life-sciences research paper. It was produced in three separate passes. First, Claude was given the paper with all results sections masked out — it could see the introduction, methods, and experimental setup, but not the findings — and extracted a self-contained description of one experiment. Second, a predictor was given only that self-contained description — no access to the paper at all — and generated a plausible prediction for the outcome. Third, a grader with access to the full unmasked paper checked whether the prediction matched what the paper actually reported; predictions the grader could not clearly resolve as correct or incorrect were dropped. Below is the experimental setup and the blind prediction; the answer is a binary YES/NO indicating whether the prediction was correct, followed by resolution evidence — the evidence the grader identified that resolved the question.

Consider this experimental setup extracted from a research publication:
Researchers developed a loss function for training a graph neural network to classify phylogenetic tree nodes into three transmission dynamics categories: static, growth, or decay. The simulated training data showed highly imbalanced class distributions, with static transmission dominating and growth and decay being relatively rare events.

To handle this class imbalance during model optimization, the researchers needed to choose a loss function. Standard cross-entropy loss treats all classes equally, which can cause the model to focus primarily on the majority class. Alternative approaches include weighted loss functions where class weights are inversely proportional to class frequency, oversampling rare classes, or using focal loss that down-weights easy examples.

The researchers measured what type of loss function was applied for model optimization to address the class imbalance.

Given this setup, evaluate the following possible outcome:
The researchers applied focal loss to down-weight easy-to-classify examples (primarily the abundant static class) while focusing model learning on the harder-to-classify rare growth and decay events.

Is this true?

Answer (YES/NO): NO